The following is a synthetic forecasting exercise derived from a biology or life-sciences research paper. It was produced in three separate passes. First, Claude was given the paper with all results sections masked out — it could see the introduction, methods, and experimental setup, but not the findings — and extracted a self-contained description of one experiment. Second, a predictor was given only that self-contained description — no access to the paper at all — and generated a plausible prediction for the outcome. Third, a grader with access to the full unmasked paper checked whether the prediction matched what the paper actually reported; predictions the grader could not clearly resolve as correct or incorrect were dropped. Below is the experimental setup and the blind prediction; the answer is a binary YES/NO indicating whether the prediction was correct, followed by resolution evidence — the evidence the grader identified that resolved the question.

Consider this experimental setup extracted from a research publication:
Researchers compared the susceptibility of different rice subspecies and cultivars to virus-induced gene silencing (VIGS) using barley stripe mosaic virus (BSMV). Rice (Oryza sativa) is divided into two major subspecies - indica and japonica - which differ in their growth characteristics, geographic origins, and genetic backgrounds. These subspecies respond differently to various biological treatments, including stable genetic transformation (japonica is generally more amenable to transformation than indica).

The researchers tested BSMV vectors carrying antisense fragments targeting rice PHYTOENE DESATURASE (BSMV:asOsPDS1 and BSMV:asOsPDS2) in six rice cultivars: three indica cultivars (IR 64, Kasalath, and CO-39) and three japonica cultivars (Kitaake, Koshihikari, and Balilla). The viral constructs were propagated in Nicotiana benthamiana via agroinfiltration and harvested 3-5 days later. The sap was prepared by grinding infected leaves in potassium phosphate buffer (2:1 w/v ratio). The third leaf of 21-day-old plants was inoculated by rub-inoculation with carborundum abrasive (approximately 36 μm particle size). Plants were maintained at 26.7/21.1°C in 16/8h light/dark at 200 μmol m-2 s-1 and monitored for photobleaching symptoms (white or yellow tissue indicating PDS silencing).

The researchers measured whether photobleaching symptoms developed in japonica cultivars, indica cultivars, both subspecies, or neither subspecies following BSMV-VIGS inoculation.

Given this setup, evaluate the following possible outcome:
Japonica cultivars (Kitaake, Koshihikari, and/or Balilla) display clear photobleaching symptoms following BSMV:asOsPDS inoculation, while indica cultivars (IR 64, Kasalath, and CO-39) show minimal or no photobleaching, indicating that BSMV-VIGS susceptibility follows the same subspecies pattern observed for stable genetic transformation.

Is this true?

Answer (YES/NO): NO